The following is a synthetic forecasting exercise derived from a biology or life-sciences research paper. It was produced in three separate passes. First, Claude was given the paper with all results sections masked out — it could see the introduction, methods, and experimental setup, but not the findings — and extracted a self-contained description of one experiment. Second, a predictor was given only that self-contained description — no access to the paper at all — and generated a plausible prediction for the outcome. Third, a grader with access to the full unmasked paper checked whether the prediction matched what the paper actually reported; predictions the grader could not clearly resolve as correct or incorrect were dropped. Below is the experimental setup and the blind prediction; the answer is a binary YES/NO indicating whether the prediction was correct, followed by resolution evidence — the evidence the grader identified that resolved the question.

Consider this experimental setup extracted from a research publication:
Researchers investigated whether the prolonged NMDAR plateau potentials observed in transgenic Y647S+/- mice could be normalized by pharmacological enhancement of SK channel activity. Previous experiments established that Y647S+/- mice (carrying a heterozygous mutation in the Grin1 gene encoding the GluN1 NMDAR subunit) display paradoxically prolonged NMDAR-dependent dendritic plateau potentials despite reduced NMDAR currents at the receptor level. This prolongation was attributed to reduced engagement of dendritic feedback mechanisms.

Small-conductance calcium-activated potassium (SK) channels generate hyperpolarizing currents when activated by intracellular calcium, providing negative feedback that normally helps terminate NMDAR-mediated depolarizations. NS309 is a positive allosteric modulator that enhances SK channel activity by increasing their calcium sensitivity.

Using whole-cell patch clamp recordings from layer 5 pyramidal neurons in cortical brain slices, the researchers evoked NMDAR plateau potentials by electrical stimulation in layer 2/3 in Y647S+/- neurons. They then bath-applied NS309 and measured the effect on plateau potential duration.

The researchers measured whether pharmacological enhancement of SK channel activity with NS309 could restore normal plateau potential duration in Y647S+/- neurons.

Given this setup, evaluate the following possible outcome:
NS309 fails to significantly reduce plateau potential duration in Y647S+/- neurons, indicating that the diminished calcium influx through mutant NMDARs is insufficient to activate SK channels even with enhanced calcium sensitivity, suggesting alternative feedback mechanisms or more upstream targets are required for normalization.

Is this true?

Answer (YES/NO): NO